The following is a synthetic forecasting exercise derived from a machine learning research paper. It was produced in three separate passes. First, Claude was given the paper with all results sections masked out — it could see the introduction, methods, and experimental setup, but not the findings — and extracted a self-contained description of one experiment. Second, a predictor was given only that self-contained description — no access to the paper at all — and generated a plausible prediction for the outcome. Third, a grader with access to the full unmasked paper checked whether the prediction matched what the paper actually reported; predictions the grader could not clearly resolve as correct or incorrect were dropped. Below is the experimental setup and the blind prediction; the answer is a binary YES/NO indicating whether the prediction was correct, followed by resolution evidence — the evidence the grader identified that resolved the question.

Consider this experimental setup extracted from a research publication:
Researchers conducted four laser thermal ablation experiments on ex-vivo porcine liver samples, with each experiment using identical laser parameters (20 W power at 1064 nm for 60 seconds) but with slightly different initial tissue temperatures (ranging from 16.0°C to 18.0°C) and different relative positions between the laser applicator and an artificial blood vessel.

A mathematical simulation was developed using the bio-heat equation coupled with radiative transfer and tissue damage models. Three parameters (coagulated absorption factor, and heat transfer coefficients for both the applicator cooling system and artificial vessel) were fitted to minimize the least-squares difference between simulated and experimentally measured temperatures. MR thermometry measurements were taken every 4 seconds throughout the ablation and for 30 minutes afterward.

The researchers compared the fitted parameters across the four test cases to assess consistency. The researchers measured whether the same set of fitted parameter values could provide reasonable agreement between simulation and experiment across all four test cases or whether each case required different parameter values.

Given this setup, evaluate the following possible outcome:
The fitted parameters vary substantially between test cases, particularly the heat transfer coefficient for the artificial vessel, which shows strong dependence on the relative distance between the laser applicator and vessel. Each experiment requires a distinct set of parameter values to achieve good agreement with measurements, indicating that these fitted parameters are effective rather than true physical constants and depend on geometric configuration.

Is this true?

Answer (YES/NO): NO